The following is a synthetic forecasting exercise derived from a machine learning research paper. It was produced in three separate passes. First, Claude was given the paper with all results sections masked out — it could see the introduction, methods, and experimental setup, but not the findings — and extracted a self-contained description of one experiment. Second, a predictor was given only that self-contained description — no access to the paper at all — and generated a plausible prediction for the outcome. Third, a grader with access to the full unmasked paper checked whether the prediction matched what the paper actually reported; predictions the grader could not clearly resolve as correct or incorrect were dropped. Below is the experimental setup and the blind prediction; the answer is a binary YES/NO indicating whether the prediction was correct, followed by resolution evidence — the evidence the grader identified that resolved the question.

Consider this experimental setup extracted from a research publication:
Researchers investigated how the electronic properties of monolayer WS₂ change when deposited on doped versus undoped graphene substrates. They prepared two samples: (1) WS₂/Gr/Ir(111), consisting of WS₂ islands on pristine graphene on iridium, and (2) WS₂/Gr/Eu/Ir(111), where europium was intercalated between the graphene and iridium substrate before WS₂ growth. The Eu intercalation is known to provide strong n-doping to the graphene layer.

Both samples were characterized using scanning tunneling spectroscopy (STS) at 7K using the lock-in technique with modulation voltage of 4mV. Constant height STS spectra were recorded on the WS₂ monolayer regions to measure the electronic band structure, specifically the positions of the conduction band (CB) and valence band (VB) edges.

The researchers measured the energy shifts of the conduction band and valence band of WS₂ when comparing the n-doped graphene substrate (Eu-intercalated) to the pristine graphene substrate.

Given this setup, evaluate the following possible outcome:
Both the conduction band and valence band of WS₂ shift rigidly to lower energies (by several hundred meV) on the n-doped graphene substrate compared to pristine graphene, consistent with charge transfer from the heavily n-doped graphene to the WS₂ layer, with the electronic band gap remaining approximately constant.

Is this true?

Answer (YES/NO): NO